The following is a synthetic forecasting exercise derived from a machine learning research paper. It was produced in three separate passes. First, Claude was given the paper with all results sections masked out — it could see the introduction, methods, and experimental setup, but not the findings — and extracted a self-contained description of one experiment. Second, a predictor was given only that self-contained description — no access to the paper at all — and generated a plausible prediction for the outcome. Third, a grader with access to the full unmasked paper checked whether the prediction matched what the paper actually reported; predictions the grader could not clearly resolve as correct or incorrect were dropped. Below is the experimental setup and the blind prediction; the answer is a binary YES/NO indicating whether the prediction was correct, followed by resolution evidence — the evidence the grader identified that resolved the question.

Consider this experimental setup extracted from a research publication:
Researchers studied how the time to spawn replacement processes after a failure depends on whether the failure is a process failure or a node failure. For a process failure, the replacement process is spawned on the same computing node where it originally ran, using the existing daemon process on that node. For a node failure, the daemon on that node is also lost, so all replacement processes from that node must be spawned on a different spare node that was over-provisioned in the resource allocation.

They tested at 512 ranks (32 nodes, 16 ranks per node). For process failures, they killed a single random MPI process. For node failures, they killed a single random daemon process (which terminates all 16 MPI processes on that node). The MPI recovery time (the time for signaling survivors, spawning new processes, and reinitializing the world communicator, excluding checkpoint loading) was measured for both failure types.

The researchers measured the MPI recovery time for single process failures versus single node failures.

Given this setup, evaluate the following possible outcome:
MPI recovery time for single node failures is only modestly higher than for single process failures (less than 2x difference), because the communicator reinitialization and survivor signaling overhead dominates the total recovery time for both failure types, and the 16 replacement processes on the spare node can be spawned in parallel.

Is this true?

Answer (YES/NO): NO